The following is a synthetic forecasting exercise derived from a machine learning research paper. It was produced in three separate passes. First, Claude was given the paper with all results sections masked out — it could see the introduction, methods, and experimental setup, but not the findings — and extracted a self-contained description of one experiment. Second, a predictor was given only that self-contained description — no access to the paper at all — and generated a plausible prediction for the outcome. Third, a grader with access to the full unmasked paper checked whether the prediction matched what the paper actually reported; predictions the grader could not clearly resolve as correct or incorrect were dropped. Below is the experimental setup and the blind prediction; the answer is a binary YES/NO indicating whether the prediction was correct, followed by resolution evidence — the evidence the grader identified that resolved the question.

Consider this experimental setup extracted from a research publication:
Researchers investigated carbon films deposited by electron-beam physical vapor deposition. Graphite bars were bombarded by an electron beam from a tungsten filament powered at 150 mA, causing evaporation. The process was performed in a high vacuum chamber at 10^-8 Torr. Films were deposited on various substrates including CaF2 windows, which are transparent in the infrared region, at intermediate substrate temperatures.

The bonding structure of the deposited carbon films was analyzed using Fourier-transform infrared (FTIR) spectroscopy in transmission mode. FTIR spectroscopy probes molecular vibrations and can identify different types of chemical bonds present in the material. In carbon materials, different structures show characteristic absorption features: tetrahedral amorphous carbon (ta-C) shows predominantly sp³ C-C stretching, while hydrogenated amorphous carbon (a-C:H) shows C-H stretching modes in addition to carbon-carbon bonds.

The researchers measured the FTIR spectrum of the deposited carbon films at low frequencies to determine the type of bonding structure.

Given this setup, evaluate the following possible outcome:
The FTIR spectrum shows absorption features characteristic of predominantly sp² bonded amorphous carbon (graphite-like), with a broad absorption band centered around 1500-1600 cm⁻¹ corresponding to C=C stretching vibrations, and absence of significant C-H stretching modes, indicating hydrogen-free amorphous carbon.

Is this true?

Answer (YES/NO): NO